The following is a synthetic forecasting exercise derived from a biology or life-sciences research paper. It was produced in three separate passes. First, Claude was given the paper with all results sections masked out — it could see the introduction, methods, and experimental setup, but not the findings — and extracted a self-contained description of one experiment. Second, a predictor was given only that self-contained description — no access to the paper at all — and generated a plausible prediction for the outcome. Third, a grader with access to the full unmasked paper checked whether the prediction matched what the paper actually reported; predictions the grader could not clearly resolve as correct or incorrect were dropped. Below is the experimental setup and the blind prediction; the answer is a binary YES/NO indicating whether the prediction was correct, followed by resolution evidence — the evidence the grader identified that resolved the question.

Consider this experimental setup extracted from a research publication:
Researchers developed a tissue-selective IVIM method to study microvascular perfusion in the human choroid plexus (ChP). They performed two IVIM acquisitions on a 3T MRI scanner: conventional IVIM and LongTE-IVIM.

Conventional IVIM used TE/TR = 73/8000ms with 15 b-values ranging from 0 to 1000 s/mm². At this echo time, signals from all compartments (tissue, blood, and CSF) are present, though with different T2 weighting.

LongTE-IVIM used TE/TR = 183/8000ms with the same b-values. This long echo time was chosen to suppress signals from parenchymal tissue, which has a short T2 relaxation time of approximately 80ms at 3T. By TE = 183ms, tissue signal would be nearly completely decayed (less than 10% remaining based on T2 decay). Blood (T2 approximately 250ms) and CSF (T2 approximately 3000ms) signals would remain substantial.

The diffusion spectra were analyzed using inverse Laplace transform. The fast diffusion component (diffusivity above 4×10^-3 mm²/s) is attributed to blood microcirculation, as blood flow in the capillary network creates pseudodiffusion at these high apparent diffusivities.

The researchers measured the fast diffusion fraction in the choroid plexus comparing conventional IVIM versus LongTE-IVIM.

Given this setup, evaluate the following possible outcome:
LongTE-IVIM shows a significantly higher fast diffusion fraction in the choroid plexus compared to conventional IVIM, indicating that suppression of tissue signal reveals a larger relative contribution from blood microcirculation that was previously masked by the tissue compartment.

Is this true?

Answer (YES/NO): YES